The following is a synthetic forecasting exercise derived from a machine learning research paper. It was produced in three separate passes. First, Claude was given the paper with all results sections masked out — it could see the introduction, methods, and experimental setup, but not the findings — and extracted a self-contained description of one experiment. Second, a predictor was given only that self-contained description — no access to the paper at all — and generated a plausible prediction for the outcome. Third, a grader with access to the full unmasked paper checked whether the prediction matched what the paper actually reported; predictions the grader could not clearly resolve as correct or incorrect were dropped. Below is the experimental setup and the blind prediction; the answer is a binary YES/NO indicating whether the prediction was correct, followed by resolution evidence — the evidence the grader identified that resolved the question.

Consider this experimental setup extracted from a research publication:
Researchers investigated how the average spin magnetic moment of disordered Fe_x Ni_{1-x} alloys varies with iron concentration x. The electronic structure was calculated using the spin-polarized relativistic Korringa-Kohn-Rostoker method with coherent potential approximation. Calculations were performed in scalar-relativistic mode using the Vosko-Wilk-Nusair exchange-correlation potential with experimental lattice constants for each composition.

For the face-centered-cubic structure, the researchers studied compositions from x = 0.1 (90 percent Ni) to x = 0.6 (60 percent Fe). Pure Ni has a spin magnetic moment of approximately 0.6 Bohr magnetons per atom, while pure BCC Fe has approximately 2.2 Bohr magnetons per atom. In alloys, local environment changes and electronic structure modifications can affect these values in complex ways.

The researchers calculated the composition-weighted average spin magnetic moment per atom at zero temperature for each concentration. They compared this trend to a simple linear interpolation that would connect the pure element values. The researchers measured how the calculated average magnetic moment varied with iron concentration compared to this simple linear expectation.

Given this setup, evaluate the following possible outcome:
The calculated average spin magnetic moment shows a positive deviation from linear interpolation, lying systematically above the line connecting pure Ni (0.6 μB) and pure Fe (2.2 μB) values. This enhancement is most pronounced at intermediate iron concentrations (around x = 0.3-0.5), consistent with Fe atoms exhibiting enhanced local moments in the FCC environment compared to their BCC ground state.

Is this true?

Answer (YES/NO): NO